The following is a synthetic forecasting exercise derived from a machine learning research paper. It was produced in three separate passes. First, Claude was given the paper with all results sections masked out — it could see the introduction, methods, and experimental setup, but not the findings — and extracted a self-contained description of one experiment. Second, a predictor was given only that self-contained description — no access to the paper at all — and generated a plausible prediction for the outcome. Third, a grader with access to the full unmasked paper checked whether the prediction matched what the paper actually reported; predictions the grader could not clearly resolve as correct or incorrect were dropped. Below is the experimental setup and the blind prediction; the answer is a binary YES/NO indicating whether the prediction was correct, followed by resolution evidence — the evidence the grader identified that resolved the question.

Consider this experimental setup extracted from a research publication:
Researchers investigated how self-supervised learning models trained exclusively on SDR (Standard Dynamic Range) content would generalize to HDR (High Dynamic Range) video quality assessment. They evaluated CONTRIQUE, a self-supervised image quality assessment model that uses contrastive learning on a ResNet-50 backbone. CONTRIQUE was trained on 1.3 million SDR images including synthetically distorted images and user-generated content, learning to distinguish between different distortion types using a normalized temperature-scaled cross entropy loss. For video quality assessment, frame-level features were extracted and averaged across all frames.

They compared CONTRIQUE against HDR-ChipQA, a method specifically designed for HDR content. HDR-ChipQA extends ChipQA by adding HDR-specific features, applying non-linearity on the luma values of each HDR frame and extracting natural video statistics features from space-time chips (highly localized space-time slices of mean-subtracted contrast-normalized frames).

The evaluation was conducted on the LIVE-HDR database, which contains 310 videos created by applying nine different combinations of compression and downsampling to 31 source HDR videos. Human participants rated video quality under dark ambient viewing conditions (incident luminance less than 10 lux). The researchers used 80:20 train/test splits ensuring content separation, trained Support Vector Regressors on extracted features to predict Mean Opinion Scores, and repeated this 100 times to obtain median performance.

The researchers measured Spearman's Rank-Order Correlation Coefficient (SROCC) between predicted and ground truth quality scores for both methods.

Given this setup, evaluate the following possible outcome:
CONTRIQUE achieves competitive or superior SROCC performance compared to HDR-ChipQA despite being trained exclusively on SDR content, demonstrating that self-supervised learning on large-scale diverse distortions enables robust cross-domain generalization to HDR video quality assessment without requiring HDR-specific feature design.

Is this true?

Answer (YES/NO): YES